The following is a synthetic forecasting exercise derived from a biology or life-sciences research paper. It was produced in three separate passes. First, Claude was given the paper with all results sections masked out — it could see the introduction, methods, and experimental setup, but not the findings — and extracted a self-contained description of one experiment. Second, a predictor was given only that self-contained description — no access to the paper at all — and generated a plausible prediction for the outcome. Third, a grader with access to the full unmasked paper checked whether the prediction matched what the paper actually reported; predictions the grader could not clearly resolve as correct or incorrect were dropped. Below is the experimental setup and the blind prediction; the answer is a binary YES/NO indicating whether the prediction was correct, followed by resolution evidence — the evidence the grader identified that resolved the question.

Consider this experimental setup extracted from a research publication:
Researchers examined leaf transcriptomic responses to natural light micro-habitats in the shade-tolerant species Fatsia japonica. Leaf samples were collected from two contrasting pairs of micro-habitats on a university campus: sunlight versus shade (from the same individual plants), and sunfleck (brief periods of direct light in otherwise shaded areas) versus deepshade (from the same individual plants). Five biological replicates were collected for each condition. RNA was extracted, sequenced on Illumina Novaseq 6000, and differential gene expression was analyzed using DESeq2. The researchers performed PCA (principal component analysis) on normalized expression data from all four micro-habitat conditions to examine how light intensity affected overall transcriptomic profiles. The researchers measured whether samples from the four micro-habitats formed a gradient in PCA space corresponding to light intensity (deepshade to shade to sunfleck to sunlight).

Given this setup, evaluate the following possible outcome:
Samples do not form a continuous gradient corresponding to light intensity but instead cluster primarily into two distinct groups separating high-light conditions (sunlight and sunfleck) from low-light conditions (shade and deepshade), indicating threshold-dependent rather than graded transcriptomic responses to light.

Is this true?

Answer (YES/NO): NO